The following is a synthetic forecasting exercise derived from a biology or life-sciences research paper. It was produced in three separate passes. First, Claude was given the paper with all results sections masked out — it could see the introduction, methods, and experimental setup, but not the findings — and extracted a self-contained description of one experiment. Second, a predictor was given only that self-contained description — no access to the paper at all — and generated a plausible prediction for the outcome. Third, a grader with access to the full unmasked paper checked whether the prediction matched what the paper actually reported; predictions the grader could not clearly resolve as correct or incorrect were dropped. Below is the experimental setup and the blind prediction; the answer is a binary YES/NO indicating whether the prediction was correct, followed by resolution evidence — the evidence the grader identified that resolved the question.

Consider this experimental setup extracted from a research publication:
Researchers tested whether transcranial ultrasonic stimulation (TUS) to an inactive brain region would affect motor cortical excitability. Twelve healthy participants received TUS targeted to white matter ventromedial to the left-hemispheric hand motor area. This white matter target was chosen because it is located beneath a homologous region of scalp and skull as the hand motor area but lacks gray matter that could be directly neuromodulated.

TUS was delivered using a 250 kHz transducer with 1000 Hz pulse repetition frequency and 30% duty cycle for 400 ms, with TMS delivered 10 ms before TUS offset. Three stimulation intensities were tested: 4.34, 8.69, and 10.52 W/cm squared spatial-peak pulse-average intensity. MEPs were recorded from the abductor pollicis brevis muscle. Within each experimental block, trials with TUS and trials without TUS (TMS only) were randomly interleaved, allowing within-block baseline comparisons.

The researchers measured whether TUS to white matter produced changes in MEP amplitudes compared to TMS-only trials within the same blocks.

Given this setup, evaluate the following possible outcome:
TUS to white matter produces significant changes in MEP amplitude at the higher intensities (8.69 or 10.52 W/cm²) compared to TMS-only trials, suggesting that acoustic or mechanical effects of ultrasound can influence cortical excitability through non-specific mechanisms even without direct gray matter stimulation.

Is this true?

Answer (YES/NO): NO